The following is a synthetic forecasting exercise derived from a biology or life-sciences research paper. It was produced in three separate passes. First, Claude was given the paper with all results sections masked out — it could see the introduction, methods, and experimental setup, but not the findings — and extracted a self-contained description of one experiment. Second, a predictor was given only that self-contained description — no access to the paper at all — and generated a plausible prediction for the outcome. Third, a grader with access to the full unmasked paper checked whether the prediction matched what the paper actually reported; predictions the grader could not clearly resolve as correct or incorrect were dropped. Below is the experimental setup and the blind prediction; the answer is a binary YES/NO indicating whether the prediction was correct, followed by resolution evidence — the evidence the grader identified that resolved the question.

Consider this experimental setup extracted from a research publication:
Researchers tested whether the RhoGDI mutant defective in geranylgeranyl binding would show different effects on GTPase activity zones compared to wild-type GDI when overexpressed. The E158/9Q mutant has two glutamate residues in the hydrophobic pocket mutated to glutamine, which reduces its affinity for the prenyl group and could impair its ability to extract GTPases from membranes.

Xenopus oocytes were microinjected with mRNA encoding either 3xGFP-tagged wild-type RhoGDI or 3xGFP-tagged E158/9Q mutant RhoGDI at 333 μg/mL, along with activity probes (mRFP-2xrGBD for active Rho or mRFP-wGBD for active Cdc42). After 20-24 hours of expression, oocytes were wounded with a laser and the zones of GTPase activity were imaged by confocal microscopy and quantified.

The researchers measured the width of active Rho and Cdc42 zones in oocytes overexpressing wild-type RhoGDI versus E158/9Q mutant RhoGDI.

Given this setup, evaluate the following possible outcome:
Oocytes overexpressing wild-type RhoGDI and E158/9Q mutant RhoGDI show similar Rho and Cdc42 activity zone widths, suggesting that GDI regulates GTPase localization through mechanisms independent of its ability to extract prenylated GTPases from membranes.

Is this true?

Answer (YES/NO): NO